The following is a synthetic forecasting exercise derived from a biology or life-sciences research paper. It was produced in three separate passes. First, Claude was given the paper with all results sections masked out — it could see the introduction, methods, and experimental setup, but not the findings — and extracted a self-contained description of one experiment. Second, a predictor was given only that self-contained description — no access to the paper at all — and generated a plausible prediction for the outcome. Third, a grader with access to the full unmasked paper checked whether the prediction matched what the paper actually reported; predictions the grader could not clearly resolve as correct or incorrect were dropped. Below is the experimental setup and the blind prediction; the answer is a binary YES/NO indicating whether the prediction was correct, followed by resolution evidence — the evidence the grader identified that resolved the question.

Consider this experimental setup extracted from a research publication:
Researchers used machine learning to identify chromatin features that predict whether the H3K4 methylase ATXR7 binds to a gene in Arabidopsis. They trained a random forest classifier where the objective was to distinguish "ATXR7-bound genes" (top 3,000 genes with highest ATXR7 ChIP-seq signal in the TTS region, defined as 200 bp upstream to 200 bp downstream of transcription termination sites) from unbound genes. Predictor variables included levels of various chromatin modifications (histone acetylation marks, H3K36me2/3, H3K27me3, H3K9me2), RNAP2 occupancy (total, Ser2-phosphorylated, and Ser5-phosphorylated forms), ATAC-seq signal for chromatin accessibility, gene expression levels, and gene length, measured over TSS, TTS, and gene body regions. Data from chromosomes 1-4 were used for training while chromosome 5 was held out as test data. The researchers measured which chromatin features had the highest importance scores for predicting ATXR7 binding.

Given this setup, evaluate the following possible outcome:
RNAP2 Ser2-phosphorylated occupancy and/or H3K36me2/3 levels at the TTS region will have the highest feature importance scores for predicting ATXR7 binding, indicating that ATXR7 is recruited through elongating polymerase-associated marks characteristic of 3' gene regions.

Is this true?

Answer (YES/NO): NO